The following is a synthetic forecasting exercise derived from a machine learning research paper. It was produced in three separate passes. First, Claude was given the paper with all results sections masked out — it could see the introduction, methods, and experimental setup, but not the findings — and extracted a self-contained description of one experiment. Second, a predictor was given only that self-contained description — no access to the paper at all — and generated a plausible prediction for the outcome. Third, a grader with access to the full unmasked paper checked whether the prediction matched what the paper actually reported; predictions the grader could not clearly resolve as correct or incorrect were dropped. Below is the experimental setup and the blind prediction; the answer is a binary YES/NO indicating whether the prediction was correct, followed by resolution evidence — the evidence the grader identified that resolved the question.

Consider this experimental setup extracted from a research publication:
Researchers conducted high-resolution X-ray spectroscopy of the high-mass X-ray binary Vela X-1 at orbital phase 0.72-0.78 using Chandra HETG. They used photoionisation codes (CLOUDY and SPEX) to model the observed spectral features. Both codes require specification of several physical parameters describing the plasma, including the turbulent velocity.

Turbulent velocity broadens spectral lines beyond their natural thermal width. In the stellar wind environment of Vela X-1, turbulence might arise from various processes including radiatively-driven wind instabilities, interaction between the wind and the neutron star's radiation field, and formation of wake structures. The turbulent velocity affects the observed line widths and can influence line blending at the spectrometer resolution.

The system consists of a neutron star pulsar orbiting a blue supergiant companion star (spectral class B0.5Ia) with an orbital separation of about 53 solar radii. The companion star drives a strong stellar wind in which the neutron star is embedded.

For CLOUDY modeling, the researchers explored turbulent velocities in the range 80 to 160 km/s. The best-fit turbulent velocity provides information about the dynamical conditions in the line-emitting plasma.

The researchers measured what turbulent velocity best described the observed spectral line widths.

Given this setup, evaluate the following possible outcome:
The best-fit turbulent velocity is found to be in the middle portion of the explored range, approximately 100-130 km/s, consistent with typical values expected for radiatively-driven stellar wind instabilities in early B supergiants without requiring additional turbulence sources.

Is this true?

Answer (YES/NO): NO